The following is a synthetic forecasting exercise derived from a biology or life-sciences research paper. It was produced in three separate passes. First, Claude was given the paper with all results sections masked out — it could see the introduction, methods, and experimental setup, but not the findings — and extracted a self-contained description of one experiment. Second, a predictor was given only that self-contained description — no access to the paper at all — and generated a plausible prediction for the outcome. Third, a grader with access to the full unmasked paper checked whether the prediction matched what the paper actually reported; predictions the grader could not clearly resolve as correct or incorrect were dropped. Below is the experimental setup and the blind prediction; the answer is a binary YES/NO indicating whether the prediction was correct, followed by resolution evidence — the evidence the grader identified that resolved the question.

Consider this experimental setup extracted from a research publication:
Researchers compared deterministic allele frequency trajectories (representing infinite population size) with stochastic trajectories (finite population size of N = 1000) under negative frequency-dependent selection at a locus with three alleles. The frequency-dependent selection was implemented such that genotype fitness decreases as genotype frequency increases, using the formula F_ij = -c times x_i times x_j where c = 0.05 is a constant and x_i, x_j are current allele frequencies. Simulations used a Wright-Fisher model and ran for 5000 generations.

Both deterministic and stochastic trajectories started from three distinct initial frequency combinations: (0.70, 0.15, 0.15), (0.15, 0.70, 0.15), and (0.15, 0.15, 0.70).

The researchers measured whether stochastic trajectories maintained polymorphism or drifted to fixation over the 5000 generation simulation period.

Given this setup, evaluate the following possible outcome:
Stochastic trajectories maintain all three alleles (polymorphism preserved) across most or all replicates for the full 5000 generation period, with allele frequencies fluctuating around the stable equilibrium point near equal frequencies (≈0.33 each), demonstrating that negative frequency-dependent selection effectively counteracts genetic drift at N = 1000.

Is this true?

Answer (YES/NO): YES